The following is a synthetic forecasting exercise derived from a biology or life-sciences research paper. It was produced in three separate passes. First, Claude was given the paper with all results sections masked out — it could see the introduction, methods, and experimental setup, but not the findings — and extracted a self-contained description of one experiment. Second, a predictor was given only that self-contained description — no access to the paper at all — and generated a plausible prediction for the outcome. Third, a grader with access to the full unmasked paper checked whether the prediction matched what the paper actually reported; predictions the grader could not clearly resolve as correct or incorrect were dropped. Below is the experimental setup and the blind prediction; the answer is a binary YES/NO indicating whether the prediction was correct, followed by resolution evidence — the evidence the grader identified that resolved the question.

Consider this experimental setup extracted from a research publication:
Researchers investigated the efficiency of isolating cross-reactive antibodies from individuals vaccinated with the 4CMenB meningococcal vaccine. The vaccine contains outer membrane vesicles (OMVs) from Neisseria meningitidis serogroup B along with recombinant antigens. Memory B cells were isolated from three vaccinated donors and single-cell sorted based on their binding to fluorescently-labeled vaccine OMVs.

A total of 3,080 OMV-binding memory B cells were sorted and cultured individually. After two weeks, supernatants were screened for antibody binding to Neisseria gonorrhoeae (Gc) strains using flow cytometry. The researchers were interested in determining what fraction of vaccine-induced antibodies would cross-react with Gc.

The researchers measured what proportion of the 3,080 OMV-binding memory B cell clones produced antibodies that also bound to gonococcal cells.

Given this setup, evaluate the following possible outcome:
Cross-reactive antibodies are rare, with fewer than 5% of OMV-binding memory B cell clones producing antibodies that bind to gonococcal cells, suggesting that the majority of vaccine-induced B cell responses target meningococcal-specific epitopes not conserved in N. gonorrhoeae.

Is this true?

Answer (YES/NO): NO